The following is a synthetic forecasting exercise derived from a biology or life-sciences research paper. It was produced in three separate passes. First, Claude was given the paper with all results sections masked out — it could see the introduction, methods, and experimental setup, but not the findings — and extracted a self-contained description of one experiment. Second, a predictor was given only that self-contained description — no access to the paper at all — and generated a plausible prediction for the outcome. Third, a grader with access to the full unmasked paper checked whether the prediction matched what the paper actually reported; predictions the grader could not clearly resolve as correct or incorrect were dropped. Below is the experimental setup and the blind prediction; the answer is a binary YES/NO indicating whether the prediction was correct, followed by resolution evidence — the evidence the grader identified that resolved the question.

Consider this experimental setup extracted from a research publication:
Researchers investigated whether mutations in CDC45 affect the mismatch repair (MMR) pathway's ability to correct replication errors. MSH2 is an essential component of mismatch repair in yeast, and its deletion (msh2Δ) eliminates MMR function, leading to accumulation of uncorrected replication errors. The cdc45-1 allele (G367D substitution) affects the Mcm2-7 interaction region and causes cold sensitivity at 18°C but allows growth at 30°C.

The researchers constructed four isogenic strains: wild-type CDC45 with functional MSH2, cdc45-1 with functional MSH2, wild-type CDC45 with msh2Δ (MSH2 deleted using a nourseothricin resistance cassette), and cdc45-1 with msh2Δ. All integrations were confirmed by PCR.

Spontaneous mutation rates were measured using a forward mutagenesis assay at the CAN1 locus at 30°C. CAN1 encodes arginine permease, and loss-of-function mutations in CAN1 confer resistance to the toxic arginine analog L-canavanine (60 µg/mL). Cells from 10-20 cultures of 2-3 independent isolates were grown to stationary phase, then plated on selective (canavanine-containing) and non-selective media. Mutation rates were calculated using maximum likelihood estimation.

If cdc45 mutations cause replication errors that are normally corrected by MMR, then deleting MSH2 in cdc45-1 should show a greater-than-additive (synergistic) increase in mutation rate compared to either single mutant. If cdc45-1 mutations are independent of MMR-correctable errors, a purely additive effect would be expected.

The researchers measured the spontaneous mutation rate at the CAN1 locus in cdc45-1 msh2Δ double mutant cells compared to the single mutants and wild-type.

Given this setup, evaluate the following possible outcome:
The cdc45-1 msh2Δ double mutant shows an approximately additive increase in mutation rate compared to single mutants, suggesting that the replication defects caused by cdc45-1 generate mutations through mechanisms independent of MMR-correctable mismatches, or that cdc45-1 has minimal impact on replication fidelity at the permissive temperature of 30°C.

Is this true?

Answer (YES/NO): NO